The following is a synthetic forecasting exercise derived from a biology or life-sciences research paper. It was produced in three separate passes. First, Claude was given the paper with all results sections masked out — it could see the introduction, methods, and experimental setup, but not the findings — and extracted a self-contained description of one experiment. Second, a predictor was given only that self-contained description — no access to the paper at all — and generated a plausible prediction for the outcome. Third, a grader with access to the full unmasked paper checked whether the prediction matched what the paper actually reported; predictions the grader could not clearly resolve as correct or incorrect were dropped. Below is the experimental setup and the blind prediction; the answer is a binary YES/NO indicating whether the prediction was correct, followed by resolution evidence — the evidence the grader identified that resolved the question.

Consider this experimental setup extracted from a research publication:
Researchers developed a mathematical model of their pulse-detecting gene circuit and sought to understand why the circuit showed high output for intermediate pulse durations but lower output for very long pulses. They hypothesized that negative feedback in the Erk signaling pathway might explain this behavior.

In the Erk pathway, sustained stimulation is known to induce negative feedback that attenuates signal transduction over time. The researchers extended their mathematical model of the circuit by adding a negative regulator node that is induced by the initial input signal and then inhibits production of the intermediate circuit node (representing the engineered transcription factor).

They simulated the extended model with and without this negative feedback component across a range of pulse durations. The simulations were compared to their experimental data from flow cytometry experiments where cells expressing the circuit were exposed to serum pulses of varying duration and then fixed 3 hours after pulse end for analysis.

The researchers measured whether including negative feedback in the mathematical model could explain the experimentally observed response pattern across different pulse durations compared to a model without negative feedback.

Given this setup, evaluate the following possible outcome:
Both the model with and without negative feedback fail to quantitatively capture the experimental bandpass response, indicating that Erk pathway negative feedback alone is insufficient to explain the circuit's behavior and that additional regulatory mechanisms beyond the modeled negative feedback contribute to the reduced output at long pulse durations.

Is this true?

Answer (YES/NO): NO